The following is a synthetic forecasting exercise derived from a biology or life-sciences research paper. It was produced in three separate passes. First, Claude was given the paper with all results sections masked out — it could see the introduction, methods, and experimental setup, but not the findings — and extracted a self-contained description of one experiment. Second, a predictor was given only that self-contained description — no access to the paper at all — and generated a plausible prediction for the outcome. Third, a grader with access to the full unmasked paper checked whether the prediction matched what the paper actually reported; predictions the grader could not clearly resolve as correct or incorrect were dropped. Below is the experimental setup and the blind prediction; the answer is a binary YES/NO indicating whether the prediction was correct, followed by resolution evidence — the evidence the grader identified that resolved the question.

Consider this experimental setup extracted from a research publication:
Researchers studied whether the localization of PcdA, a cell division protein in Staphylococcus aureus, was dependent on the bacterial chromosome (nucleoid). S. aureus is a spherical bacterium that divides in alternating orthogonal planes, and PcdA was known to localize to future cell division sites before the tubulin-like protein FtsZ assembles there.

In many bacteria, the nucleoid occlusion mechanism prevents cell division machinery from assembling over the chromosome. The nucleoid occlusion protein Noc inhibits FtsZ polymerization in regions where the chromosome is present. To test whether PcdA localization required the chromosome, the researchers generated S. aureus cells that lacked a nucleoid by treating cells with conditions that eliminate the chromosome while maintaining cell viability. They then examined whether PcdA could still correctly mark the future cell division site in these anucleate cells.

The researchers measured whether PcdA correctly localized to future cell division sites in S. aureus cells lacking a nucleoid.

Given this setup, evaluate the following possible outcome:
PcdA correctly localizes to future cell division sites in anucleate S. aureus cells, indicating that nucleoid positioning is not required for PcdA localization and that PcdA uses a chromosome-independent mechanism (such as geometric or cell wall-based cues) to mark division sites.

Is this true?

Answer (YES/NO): YES